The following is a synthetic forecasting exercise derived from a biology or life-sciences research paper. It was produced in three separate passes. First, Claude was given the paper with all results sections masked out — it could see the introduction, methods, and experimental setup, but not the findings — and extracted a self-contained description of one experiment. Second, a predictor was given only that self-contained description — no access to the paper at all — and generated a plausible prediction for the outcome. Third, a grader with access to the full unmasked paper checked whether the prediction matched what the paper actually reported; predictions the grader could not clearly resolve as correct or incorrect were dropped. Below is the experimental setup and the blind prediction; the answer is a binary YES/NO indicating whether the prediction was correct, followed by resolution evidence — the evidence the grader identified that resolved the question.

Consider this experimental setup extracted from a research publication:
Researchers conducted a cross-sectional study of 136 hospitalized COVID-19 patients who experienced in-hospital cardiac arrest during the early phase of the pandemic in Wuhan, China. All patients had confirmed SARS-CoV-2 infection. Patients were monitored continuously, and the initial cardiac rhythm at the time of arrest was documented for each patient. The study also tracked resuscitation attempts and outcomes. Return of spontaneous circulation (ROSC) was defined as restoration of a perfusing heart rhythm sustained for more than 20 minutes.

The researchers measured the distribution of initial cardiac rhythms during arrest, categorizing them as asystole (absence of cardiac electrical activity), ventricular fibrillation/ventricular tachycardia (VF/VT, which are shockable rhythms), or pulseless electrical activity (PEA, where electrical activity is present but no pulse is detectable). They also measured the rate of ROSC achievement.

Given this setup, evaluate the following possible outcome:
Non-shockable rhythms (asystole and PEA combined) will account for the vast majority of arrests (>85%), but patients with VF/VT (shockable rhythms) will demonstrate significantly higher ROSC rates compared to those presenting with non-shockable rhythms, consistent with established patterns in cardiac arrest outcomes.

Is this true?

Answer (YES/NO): YES